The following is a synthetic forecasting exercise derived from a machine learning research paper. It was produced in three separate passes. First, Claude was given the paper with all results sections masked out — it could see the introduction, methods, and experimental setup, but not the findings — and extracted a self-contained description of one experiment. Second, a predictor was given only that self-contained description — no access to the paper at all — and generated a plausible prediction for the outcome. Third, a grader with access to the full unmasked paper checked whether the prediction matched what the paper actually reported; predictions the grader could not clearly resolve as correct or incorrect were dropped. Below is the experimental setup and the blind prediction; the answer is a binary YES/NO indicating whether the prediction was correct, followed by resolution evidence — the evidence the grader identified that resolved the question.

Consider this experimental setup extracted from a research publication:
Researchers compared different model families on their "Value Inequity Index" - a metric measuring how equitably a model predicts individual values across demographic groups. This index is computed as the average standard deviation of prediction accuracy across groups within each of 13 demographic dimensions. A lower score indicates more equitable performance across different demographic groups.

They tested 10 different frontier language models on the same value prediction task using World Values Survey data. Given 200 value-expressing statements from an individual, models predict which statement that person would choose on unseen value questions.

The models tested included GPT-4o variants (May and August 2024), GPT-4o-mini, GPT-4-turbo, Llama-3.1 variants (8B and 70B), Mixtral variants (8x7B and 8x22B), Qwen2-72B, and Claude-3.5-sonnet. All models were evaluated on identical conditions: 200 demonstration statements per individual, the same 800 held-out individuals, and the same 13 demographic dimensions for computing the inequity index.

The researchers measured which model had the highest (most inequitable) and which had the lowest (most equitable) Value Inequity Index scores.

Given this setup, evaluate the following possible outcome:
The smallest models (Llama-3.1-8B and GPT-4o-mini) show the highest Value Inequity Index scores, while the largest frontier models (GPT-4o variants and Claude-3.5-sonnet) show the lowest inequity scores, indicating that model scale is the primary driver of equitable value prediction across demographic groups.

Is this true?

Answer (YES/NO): NO